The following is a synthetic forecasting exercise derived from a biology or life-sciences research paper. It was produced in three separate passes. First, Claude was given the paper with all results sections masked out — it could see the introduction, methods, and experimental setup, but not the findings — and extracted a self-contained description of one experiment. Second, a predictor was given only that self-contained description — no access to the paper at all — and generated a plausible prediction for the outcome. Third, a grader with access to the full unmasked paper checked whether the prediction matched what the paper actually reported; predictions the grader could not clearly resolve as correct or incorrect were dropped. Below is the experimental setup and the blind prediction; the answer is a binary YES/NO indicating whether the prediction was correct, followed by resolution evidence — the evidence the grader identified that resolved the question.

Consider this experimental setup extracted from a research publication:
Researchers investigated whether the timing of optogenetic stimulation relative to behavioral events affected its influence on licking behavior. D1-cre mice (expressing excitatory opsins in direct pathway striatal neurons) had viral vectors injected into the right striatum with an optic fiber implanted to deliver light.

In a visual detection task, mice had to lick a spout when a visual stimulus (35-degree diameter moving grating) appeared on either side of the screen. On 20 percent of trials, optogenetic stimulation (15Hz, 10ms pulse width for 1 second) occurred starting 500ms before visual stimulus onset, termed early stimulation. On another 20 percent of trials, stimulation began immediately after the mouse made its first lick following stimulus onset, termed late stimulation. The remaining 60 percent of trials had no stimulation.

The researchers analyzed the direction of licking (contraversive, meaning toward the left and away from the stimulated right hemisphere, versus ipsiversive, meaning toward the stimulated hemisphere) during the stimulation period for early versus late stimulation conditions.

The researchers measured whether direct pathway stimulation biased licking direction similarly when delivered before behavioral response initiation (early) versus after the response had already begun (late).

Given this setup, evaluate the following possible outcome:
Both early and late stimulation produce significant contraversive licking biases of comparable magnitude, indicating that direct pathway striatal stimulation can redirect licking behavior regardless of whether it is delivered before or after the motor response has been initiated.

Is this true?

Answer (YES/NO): YES